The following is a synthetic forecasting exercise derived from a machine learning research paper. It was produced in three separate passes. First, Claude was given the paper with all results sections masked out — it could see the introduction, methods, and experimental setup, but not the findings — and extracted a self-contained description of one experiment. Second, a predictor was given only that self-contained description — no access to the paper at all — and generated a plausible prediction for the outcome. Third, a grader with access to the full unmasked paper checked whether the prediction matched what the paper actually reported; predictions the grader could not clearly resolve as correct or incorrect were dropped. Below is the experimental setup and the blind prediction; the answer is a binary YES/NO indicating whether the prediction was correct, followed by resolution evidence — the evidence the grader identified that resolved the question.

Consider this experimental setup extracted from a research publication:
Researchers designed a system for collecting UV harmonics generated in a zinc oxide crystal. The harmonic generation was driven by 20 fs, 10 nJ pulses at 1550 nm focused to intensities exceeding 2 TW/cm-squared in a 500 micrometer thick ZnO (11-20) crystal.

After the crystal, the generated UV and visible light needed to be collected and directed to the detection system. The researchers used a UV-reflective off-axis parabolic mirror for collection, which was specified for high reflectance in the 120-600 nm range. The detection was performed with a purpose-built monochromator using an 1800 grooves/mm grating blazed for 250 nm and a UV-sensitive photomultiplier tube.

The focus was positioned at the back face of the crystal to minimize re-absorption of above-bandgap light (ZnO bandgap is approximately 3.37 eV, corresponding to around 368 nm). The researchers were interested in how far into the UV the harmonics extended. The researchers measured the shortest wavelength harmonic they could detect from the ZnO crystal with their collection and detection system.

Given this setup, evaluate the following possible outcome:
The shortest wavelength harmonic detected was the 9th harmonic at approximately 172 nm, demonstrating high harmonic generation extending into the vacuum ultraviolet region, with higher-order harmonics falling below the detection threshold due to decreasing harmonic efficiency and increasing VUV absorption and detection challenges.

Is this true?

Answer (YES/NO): NO